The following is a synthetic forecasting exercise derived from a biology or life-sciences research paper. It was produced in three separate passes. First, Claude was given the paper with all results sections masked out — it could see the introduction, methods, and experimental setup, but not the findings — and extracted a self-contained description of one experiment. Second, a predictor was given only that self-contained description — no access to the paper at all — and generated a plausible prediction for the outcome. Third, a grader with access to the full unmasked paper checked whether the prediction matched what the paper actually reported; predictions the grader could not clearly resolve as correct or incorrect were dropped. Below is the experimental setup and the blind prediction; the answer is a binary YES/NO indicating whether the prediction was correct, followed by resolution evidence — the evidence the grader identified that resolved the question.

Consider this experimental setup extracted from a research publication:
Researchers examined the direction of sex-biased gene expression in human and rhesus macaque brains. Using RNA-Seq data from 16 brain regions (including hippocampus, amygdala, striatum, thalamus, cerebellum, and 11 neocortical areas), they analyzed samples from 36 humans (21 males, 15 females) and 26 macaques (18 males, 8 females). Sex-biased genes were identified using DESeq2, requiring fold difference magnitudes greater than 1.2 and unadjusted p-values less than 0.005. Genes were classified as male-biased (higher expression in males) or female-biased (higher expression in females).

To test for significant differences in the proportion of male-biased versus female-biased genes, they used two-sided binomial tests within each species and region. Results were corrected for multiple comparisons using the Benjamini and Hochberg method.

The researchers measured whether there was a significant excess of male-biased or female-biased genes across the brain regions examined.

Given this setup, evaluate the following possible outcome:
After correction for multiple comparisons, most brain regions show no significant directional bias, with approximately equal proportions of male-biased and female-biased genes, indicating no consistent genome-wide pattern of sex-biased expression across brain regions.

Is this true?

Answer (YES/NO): NO